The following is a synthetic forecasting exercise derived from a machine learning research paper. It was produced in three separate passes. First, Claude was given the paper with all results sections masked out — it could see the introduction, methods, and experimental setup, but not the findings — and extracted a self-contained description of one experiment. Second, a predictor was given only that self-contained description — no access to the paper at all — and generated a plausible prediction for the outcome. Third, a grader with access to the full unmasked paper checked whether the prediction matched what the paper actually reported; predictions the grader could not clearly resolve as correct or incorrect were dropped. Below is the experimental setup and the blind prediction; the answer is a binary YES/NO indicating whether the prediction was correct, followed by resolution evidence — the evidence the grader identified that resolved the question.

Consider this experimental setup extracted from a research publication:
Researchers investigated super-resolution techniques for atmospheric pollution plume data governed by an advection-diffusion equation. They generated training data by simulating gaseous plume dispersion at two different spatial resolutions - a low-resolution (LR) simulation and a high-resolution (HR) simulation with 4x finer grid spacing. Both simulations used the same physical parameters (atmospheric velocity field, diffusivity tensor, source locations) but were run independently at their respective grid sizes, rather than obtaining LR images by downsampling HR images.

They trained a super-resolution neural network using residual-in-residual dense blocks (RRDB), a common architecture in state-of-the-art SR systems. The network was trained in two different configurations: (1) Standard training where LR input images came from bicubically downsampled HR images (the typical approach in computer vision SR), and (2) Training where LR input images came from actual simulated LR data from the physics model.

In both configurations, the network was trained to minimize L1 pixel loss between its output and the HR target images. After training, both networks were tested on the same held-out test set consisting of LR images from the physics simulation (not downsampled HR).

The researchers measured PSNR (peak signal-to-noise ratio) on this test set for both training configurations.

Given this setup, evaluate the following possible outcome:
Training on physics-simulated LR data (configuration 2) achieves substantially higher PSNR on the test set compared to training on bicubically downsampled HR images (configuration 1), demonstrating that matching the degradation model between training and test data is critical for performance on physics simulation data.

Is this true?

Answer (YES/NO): YES